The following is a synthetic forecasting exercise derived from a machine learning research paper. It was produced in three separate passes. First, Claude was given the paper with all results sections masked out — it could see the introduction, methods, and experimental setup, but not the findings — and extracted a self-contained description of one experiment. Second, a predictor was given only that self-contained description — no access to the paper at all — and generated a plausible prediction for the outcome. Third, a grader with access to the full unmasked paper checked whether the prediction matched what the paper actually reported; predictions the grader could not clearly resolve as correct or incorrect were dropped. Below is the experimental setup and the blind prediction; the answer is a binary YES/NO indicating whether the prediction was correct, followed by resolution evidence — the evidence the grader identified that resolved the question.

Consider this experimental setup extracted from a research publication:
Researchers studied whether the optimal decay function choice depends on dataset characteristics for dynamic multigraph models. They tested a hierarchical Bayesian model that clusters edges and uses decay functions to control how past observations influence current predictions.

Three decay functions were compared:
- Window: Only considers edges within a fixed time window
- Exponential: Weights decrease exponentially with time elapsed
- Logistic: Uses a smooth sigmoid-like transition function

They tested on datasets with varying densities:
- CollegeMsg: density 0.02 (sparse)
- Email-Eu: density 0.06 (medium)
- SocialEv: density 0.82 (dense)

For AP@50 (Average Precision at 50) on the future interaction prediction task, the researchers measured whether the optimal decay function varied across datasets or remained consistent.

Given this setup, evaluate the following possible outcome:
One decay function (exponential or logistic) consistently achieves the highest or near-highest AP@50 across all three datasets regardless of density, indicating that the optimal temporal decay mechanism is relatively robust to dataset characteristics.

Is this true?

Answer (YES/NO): NO